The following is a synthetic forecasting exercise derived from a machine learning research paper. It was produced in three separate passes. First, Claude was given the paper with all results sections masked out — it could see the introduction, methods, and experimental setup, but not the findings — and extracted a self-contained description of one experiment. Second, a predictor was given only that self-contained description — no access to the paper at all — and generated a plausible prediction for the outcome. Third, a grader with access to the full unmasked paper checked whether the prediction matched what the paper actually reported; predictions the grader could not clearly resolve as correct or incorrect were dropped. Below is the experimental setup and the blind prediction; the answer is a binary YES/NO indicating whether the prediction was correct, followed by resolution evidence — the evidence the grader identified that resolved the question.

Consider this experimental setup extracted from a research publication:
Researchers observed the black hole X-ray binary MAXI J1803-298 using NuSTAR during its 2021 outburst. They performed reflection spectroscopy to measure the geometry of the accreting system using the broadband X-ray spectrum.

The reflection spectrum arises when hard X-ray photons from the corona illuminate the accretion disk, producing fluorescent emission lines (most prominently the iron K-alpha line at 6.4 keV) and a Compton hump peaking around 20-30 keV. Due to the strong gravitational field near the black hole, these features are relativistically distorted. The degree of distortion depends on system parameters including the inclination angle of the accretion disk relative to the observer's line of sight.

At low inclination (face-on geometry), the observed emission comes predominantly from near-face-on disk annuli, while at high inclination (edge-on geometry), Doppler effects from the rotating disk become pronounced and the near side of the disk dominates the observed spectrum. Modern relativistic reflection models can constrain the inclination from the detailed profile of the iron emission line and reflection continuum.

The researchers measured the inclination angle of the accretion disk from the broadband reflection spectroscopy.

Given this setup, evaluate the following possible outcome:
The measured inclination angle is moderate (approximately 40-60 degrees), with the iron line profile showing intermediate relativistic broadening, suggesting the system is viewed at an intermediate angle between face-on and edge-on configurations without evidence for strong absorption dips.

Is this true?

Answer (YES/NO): NO